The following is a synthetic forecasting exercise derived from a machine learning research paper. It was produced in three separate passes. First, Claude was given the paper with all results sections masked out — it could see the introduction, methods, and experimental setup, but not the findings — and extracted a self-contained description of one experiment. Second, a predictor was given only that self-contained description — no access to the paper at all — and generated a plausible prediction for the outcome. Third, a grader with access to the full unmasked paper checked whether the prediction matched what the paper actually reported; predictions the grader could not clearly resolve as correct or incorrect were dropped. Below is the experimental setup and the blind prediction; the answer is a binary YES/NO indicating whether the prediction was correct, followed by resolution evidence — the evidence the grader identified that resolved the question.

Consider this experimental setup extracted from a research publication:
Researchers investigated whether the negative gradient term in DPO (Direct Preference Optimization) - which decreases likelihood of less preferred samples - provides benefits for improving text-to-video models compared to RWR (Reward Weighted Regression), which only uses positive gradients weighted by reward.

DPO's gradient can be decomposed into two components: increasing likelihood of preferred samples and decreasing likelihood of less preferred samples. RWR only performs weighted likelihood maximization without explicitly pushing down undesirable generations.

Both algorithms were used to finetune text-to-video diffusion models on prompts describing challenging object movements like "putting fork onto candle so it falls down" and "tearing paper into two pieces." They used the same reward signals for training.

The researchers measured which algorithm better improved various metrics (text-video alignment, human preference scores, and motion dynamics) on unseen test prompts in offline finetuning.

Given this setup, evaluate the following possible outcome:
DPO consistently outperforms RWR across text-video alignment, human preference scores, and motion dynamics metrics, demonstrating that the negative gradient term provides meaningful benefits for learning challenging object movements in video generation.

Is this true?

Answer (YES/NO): NO